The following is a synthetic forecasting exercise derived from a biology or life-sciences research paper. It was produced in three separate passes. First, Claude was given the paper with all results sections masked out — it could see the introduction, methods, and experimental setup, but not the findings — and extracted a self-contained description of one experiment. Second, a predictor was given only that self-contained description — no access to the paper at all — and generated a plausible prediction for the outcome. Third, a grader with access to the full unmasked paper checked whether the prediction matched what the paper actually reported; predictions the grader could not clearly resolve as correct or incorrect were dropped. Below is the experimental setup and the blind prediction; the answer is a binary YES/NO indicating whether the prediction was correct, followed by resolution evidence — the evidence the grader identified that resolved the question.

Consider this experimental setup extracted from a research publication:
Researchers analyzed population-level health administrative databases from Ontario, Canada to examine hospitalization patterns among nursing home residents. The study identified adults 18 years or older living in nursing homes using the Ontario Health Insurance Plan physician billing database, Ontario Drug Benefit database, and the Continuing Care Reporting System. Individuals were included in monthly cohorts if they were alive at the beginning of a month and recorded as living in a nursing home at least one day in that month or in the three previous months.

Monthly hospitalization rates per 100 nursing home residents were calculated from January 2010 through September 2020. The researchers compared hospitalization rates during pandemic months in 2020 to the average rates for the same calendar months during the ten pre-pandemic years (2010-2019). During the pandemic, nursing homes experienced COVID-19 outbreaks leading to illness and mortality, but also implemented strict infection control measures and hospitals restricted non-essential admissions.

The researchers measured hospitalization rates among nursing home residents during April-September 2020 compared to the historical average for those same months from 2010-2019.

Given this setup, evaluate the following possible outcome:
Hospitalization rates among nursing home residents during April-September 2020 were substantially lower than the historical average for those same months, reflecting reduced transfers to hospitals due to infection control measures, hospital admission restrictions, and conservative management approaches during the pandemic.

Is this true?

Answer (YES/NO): YES